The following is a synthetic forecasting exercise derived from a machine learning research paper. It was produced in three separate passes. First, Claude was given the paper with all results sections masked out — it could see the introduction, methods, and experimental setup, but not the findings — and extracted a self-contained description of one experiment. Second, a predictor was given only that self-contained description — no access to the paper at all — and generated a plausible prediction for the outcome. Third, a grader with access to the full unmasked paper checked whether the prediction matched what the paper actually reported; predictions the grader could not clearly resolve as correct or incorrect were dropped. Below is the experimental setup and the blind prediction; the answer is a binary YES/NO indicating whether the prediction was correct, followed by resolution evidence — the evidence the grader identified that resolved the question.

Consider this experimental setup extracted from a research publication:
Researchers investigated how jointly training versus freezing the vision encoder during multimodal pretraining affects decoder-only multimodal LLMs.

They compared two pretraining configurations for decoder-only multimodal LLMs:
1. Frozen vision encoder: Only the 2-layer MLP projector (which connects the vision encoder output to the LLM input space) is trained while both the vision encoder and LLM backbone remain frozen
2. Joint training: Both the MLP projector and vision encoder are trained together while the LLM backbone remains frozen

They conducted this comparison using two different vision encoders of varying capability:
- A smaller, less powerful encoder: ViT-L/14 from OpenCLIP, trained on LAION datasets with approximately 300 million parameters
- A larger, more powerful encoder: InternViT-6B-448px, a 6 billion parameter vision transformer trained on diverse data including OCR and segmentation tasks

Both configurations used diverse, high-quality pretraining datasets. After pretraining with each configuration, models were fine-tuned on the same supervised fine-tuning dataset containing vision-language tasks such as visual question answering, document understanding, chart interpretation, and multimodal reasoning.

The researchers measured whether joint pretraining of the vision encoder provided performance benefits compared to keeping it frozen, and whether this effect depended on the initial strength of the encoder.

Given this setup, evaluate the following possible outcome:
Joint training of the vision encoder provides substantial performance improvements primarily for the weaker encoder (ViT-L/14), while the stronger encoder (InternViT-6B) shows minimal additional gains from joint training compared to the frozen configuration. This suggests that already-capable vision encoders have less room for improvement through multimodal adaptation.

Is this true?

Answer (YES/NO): YES